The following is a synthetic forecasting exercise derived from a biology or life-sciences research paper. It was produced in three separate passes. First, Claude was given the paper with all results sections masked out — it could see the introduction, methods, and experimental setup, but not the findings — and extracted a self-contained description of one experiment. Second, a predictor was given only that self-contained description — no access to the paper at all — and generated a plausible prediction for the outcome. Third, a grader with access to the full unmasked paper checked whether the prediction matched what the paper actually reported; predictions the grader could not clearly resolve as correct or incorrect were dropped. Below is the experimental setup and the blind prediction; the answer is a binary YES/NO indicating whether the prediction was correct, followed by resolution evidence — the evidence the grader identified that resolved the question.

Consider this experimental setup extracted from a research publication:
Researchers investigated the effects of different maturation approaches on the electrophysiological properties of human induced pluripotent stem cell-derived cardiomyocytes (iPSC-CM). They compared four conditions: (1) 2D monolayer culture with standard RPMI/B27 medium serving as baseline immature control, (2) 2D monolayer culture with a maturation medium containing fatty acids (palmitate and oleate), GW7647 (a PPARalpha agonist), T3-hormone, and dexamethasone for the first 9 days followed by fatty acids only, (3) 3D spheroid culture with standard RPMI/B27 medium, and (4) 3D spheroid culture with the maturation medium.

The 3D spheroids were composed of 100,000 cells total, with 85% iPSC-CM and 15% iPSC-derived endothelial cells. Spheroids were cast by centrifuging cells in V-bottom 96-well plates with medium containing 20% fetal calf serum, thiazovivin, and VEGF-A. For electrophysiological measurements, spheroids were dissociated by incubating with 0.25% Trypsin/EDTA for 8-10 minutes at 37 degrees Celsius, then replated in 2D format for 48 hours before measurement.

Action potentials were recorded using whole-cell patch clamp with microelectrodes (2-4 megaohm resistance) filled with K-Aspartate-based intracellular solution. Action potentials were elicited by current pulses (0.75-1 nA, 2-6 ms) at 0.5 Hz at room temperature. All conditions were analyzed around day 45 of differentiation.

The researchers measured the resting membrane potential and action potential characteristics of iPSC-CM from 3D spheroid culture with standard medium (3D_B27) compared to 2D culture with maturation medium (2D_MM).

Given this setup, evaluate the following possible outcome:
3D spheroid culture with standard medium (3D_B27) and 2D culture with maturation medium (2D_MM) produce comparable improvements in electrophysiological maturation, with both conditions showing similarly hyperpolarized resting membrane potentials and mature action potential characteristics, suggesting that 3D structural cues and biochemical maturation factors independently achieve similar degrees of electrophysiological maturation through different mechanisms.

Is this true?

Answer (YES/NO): NO